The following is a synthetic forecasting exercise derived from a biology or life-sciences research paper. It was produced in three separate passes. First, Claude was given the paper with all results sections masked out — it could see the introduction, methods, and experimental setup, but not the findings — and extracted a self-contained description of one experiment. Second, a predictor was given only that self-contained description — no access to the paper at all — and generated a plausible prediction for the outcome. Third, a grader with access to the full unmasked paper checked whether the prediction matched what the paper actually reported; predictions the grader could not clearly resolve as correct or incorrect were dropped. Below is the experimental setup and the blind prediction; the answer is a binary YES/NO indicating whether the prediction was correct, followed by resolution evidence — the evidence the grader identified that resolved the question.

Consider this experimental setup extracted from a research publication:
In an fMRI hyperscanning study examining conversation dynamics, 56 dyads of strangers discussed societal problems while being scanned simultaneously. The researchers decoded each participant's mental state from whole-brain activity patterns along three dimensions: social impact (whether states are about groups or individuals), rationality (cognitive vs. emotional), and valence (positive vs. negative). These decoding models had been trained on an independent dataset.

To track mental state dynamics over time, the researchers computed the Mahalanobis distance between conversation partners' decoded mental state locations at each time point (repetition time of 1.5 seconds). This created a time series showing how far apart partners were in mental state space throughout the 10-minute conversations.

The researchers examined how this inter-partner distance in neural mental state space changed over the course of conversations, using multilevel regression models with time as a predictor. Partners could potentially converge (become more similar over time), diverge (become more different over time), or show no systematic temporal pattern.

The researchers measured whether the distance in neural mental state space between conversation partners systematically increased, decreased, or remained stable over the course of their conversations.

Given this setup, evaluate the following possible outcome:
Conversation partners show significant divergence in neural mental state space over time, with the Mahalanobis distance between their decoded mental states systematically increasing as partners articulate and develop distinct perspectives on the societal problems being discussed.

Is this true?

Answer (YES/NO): NO